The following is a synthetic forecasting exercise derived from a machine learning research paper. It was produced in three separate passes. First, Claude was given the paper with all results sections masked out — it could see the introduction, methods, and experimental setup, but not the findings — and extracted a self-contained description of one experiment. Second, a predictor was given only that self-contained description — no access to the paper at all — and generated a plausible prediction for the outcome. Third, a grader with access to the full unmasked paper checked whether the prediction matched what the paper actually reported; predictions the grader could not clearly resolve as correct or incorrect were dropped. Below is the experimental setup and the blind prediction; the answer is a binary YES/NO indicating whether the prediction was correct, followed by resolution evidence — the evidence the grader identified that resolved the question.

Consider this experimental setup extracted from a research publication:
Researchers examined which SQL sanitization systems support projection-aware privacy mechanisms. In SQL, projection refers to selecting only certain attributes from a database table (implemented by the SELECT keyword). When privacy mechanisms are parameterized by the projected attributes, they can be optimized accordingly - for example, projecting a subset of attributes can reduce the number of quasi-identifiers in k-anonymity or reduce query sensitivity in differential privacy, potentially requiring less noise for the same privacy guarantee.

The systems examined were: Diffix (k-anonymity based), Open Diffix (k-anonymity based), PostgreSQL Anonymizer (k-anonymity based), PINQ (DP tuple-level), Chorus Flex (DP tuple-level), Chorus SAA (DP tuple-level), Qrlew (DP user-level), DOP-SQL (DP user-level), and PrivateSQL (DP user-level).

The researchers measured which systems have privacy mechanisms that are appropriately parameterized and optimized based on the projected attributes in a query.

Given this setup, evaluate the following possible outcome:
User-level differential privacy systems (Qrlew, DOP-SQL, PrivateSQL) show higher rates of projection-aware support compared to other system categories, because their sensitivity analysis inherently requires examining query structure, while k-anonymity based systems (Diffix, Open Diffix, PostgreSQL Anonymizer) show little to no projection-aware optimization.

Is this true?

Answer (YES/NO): NO